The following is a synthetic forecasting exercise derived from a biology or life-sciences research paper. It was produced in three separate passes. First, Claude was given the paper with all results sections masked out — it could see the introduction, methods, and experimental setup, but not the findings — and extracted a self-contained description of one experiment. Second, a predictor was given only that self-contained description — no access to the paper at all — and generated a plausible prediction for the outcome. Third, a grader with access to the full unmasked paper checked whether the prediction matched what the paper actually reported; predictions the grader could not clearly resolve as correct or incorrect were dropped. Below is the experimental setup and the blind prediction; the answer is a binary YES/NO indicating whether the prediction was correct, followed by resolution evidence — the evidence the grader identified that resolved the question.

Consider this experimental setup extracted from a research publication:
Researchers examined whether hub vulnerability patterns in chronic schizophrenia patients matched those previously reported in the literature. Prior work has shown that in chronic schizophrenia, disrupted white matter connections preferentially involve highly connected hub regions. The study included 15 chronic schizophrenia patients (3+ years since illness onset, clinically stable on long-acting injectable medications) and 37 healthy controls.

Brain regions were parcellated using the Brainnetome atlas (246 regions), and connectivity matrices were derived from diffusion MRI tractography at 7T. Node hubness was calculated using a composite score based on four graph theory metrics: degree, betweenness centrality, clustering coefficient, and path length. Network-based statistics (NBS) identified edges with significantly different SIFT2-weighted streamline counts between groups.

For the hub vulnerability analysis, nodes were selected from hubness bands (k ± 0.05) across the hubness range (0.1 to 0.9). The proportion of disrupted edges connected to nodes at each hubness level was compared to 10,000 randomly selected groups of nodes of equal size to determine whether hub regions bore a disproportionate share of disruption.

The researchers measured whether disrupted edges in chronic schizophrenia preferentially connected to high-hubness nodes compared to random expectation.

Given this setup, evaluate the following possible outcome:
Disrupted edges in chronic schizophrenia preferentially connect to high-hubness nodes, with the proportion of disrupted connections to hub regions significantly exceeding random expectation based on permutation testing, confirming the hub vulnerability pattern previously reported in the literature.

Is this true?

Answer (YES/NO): NO